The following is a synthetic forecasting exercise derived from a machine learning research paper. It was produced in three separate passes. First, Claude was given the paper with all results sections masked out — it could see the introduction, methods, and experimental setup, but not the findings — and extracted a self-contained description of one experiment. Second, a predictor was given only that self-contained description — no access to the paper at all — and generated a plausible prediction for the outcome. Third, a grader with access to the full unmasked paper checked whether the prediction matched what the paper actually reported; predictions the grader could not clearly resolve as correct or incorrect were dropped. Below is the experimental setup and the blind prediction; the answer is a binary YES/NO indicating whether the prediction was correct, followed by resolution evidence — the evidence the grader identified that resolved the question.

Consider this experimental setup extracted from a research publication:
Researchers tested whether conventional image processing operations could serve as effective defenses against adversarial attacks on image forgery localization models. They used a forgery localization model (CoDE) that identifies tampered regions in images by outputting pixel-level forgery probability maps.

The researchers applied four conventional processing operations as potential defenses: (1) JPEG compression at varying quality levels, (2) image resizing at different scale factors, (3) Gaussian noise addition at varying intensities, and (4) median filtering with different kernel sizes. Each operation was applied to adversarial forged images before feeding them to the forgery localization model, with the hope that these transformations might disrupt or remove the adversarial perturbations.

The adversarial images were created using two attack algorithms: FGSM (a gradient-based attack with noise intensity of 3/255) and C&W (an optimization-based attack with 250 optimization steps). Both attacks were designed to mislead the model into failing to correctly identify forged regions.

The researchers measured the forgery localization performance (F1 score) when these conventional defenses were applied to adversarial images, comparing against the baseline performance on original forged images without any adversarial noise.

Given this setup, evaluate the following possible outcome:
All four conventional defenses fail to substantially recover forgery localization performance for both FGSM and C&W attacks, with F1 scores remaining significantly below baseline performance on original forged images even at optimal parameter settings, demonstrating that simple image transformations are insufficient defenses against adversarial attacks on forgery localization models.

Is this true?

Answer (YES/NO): YES